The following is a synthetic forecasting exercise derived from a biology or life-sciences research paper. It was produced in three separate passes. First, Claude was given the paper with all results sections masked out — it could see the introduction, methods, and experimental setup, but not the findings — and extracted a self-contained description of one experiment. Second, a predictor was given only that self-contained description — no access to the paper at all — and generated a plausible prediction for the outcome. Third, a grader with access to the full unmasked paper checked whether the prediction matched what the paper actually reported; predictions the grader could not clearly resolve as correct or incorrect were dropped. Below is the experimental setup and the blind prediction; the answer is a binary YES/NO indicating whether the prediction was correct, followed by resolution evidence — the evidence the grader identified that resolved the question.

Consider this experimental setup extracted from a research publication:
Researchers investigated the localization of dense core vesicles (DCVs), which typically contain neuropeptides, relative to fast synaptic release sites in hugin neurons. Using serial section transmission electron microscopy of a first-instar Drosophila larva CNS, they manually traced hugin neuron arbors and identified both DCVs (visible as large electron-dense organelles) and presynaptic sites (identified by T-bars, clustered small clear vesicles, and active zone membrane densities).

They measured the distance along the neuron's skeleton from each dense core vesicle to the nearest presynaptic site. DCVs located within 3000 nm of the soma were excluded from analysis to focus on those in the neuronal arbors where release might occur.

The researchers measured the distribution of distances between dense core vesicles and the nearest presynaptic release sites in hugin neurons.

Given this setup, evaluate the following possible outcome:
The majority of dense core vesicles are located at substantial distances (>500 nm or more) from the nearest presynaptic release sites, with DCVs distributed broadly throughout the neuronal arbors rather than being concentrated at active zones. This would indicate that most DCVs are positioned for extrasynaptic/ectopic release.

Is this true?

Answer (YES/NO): YES